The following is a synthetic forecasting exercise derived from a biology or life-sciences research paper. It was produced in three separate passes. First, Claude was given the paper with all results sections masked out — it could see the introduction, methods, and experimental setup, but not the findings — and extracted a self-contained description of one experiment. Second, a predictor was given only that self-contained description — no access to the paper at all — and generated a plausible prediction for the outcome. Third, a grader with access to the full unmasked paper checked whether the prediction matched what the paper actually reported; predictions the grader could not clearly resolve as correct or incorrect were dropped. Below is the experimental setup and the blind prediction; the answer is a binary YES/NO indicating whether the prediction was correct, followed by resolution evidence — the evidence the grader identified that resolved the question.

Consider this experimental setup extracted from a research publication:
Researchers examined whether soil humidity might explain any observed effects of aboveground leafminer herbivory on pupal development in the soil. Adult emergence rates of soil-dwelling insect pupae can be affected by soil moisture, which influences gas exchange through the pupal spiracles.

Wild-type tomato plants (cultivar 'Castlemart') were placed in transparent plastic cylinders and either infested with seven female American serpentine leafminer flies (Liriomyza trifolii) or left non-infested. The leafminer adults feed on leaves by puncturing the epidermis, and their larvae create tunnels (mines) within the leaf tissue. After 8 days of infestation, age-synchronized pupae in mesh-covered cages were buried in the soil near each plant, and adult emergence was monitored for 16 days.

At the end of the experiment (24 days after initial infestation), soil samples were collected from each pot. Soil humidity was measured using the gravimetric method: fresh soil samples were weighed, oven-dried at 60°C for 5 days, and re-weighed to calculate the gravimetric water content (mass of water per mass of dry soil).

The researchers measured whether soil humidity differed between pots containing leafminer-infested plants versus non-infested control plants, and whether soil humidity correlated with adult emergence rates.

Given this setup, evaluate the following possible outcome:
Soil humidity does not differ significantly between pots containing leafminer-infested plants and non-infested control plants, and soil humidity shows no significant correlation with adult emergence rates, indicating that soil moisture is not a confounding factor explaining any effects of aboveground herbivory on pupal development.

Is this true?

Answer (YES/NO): NO